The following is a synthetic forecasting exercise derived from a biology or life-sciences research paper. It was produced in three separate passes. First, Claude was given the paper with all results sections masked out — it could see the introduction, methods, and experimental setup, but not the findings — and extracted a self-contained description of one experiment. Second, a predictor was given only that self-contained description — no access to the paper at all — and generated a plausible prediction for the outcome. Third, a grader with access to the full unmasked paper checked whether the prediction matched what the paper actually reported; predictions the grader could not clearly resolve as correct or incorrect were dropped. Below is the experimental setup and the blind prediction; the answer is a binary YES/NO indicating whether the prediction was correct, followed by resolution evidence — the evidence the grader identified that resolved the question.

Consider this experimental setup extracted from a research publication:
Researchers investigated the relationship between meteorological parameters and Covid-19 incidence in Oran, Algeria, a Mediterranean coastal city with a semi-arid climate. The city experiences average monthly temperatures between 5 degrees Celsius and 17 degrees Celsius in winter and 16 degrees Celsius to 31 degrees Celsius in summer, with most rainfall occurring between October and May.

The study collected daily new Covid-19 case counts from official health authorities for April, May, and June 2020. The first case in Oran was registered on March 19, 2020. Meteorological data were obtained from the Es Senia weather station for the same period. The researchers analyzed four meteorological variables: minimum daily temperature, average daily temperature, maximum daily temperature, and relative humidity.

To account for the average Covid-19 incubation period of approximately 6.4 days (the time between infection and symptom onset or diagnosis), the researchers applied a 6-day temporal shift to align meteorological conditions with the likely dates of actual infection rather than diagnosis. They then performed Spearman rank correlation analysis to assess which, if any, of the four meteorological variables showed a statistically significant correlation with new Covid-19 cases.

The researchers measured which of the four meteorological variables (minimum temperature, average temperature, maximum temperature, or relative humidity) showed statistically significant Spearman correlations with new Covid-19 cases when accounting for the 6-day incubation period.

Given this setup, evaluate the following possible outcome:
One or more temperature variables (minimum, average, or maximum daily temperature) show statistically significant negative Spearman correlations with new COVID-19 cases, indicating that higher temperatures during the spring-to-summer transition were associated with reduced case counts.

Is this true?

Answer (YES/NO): YES